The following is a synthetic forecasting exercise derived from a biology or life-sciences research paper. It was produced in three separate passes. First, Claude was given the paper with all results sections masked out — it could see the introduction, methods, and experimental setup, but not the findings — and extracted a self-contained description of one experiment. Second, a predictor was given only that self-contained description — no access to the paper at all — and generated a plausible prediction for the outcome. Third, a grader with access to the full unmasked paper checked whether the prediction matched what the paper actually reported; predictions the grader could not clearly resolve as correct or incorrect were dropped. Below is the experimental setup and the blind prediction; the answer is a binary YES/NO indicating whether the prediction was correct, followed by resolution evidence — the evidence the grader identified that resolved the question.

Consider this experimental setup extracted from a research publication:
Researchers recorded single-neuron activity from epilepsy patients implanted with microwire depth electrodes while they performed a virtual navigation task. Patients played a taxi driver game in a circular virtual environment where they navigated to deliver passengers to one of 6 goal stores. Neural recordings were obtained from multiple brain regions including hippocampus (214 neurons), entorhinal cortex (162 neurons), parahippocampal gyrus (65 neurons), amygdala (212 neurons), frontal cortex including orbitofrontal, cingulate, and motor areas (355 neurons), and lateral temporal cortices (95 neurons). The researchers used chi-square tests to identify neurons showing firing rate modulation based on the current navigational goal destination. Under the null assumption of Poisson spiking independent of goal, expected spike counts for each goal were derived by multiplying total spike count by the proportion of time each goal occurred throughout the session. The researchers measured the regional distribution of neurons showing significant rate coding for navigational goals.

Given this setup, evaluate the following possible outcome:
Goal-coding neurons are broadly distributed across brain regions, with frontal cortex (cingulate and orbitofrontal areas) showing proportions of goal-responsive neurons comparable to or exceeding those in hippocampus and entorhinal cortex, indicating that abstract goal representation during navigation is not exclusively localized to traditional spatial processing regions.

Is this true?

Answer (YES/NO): NO